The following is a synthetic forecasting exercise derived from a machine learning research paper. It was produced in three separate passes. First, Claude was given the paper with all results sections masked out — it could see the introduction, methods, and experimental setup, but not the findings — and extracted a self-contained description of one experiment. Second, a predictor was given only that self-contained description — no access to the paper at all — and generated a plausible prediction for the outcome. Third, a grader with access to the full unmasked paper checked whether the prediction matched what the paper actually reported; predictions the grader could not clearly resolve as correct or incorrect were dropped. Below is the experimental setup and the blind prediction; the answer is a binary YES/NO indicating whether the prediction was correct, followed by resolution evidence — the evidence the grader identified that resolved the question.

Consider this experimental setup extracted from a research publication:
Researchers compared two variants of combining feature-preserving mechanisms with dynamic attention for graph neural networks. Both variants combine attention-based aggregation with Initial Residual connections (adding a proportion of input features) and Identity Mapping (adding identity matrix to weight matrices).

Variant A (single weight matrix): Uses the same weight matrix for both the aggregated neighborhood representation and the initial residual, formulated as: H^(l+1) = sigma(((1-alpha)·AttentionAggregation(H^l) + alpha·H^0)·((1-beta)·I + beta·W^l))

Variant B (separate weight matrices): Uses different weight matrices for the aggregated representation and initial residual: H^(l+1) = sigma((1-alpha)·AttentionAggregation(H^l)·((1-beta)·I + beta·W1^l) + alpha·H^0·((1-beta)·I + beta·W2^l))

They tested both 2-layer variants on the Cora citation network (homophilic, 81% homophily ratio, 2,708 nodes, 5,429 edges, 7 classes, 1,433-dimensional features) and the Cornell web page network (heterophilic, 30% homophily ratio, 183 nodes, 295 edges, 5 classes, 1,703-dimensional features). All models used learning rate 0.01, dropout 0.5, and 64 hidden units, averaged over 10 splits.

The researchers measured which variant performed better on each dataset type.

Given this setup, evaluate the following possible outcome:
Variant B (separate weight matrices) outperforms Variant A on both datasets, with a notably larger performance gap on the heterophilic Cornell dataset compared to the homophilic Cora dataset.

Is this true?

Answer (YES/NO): NO